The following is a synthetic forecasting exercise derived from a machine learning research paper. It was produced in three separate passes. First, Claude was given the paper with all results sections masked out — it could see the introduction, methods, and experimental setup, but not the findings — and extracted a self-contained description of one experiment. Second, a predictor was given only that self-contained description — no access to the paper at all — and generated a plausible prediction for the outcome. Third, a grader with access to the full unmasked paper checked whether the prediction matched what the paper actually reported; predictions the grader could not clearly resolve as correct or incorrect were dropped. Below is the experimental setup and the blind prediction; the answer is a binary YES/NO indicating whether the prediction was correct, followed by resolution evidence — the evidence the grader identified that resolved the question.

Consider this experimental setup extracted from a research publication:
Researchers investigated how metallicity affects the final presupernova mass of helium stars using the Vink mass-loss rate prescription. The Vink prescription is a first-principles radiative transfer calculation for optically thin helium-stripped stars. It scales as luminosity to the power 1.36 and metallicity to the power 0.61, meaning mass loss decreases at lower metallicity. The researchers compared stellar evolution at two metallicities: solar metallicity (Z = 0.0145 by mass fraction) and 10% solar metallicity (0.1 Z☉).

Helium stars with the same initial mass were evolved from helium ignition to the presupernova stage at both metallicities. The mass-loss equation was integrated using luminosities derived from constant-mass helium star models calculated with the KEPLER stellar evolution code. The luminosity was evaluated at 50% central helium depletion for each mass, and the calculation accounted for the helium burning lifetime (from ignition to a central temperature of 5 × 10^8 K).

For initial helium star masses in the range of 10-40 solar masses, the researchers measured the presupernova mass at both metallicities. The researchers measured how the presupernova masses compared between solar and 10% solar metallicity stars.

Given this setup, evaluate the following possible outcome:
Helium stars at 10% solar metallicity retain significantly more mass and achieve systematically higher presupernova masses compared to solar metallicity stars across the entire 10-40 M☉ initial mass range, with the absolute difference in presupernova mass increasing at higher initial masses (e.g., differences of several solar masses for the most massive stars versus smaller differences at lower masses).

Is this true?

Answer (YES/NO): YES